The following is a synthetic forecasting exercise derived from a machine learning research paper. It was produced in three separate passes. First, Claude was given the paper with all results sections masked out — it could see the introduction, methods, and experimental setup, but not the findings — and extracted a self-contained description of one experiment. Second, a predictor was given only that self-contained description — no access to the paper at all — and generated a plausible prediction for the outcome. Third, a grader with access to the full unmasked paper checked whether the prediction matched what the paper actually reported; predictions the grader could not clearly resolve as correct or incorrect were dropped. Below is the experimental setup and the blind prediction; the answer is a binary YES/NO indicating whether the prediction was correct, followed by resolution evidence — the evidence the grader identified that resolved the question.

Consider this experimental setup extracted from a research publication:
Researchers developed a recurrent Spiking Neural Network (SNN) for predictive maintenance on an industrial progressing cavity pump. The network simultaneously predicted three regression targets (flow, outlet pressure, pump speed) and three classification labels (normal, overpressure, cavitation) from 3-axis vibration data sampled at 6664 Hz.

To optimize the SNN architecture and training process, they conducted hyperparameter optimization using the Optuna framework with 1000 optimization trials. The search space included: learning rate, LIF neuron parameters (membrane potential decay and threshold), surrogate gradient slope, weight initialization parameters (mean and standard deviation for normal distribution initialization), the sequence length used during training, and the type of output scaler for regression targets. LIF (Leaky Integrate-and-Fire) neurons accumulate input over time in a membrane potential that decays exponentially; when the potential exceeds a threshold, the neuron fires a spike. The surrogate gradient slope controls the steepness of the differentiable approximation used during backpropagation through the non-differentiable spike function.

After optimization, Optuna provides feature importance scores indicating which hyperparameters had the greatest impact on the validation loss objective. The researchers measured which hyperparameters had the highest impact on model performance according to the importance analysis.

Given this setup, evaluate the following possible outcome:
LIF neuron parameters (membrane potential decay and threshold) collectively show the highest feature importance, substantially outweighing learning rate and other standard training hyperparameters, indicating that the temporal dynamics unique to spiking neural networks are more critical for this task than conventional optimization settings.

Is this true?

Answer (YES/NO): NO